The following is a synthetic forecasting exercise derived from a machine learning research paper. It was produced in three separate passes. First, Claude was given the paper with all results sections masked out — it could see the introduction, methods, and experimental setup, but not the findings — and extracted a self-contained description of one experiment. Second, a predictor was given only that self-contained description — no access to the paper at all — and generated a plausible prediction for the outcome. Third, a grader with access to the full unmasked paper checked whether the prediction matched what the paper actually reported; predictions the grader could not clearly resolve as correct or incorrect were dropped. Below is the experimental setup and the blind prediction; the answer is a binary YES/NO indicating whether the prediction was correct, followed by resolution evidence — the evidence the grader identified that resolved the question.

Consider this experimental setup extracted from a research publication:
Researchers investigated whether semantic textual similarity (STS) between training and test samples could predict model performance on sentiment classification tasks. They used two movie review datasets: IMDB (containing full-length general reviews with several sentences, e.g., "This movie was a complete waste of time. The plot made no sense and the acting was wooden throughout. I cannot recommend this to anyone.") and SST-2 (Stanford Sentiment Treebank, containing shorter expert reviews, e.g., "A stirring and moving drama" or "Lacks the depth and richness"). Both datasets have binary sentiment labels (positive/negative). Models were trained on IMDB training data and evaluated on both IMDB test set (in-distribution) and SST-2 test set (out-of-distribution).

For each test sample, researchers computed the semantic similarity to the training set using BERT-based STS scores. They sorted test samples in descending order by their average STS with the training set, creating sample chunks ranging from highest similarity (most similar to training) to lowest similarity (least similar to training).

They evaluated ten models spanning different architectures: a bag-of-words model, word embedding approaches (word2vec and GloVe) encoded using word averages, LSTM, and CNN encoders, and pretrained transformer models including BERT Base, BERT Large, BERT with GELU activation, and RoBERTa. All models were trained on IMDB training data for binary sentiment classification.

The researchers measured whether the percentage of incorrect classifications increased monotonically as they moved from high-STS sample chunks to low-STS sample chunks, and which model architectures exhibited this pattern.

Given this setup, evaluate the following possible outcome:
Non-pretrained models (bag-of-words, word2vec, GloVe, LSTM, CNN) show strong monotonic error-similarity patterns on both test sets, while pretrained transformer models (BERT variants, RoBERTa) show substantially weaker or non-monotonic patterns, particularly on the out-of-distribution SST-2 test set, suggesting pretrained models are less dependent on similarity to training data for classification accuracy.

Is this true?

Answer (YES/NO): NO